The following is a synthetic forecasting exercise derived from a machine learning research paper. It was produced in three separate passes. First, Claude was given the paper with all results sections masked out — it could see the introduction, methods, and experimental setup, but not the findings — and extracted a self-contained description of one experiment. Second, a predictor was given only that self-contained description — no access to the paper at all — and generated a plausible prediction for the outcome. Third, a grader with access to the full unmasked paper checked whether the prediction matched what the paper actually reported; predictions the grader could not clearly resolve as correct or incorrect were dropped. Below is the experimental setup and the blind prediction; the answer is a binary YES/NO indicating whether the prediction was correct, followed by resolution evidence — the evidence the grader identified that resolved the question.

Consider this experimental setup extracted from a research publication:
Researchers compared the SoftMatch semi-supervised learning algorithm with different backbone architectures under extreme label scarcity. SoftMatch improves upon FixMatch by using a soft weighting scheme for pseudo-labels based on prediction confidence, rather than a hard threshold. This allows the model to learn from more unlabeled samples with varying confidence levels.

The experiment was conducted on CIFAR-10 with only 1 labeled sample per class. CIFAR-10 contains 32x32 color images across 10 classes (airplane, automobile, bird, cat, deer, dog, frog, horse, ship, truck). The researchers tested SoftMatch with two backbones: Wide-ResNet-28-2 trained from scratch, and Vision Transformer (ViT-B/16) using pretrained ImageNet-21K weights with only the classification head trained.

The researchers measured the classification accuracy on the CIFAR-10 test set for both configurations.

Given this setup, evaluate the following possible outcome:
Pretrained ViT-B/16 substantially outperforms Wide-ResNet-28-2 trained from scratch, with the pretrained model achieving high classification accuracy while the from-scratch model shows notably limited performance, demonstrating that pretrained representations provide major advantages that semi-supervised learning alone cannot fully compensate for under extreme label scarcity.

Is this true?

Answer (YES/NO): NO